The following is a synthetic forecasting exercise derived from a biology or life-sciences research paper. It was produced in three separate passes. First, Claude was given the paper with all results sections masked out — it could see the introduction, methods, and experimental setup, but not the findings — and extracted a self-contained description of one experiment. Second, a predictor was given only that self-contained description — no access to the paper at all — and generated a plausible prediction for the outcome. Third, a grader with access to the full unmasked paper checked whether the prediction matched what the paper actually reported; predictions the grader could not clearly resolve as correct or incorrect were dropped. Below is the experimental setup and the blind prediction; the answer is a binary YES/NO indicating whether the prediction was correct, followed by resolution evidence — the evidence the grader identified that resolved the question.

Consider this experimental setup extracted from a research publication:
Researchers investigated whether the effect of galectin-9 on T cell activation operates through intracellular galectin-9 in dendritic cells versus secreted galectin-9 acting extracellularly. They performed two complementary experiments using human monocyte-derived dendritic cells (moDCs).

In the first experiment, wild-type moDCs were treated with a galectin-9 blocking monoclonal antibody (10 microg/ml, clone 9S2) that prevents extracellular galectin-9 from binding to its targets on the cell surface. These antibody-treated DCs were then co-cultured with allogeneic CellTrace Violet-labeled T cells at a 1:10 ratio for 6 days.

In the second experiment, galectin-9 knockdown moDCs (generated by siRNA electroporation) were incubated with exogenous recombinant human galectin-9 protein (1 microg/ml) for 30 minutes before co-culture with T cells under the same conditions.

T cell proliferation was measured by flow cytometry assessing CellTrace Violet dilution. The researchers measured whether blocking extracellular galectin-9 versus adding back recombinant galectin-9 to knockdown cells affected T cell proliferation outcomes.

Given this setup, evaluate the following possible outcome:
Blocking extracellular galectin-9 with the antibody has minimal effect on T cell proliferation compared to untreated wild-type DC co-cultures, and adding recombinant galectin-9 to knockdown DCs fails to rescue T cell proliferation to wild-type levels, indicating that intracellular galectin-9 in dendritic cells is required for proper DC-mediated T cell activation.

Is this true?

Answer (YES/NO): YES